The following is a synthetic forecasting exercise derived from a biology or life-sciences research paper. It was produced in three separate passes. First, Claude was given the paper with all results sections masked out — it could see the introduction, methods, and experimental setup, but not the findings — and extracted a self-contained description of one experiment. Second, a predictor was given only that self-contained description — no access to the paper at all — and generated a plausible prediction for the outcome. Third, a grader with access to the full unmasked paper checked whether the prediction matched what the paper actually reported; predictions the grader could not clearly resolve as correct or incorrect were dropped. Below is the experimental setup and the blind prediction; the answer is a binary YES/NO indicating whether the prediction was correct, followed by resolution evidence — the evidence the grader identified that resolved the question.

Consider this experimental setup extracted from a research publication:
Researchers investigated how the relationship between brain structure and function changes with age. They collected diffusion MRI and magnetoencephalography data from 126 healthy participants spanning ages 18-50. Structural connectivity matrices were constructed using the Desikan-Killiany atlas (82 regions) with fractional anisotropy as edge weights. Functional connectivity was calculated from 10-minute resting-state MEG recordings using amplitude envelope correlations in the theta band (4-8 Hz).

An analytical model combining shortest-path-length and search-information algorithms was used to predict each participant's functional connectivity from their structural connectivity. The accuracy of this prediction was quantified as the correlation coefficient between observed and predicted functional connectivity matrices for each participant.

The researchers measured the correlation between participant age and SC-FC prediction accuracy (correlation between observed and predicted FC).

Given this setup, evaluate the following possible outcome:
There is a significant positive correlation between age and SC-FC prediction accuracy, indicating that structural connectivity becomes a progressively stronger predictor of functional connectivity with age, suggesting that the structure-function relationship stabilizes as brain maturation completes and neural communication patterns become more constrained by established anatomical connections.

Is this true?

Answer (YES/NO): NO